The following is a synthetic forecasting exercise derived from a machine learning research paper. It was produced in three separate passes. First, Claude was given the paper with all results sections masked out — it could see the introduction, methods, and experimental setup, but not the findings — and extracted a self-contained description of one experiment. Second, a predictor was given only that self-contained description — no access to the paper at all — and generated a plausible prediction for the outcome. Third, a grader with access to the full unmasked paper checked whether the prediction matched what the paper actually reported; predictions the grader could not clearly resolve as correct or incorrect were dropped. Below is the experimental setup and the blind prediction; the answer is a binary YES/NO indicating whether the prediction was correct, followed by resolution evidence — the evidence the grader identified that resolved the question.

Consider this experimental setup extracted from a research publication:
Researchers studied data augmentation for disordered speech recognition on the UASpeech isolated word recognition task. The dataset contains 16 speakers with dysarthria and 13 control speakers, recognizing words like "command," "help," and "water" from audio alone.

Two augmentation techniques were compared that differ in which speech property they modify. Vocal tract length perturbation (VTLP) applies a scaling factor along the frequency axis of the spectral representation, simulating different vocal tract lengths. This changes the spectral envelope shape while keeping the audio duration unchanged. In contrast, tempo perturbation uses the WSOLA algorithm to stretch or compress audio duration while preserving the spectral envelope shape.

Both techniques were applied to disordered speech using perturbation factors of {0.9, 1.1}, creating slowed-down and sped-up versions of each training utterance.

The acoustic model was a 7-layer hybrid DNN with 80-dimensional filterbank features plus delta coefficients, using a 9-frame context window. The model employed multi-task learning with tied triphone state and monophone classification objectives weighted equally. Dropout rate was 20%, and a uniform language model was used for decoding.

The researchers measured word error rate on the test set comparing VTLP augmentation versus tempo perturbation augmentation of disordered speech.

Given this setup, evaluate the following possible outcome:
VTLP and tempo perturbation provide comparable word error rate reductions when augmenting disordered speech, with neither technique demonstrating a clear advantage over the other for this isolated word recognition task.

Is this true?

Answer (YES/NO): NO